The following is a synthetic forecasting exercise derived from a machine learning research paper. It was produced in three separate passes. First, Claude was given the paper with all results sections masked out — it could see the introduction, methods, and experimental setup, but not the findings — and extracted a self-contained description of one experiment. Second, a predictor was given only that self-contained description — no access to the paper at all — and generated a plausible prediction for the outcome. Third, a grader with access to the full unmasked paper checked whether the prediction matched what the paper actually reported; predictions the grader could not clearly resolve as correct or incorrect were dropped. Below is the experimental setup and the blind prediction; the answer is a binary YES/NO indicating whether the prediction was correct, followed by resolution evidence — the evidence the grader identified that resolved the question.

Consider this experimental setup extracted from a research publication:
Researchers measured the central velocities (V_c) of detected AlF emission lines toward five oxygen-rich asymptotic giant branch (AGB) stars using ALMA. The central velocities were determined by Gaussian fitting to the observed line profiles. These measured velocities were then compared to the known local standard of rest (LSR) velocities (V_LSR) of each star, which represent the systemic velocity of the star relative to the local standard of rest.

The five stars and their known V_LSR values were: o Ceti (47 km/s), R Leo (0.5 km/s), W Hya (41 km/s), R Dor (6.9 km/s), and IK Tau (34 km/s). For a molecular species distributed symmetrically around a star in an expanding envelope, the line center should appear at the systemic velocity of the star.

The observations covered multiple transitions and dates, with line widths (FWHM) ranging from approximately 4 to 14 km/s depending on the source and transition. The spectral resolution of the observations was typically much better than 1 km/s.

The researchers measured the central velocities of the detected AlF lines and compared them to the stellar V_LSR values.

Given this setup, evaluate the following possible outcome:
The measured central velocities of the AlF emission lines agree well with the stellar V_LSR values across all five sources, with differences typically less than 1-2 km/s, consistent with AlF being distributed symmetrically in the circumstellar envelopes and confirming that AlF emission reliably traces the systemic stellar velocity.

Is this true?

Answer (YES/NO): NO